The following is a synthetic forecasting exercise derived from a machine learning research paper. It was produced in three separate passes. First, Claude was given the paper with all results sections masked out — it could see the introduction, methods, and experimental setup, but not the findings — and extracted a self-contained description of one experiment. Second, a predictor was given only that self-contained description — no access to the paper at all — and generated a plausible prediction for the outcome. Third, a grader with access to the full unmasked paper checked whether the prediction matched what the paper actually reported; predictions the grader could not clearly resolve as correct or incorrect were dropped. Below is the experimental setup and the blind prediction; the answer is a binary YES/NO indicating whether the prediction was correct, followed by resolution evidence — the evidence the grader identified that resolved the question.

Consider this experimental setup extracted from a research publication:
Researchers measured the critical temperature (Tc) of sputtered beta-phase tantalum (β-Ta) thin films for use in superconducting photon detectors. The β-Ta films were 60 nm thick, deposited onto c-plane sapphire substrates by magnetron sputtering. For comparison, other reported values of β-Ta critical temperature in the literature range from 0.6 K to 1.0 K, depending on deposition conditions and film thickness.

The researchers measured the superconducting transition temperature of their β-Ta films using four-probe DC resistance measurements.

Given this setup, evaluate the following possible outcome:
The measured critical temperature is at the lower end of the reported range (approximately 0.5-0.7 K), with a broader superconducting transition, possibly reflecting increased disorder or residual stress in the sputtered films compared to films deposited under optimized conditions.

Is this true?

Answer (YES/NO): NO